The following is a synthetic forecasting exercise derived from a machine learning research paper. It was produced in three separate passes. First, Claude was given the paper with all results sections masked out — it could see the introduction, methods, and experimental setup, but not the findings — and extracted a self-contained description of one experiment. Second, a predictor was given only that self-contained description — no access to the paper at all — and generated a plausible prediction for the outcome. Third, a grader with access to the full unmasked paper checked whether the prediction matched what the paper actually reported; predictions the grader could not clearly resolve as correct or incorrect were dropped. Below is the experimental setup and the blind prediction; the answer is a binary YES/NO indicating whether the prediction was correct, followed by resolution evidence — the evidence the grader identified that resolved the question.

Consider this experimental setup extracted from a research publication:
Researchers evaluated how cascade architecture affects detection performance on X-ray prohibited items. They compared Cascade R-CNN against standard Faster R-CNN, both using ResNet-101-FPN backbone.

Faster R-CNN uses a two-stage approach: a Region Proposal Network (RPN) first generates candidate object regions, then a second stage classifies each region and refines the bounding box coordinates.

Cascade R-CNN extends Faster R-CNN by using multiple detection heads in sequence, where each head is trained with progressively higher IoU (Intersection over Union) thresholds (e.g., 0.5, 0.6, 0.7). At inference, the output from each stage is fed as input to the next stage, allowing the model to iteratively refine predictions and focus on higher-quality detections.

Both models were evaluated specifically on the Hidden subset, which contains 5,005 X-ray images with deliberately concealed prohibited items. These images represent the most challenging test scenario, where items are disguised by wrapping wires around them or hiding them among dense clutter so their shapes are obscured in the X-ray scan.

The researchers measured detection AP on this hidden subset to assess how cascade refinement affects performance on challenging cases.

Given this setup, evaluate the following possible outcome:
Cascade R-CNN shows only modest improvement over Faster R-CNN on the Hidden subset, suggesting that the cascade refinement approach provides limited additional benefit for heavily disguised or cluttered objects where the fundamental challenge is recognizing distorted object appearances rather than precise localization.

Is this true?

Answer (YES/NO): NO